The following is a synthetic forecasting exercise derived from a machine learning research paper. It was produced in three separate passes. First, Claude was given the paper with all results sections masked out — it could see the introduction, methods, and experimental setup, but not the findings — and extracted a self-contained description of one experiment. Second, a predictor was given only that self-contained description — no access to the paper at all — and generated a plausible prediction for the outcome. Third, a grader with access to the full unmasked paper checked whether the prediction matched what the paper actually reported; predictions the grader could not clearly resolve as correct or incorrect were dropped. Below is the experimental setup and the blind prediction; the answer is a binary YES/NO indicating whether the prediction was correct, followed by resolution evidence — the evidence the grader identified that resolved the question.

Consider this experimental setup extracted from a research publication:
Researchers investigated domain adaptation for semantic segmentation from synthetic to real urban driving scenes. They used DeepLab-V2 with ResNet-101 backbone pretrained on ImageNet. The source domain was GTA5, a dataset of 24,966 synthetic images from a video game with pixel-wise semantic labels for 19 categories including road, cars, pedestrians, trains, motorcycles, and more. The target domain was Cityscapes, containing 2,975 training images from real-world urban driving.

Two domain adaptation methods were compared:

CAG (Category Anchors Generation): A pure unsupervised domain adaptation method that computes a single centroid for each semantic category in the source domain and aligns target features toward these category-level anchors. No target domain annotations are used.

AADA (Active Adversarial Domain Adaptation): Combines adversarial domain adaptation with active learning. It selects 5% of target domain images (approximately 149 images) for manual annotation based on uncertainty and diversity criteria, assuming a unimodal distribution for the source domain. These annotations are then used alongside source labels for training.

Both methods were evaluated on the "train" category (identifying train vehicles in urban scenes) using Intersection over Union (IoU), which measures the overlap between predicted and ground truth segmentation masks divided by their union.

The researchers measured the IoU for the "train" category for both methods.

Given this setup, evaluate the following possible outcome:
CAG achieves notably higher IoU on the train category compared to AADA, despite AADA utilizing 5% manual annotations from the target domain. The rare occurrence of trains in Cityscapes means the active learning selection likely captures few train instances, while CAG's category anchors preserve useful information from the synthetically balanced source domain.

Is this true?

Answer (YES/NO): YES